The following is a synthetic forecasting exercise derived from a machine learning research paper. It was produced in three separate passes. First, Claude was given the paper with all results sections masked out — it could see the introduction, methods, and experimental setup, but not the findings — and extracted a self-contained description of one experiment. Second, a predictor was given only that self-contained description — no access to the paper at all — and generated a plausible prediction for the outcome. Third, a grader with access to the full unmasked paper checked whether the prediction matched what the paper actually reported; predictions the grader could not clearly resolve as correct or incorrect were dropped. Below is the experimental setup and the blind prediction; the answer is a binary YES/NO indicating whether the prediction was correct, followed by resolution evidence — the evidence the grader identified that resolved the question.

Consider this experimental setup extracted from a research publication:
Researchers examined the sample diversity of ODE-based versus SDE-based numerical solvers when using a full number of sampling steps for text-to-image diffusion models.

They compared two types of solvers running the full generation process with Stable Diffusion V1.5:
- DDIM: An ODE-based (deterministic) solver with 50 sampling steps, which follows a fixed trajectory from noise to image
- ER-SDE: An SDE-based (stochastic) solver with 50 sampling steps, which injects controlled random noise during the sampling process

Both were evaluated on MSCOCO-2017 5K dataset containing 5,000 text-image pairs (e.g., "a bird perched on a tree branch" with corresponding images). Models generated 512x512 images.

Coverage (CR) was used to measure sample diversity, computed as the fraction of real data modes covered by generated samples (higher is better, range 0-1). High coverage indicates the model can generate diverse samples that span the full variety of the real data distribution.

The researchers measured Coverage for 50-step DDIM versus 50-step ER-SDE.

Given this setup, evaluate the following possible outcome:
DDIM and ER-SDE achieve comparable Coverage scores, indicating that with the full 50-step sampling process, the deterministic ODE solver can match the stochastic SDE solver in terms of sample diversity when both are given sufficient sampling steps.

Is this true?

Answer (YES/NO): NO